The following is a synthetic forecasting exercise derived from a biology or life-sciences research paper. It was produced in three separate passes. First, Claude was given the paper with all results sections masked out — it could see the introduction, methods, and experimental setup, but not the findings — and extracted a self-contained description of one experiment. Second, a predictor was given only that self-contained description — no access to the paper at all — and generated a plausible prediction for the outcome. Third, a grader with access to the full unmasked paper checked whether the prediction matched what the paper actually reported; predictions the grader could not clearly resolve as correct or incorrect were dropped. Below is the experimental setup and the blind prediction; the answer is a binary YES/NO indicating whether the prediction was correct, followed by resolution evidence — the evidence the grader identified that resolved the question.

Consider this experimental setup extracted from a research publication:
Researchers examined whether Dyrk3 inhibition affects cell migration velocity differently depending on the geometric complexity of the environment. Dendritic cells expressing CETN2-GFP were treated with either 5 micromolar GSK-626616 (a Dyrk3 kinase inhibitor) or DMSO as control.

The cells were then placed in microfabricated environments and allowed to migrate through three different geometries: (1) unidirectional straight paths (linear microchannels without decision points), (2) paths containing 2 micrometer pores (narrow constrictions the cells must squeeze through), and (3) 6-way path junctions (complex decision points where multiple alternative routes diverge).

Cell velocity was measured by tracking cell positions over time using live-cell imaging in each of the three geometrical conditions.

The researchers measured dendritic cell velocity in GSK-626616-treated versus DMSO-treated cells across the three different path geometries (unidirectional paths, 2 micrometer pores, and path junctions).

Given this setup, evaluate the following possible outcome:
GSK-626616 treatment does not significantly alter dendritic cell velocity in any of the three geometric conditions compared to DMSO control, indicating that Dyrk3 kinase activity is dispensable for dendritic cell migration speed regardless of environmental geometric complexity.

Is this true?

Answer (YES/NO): NO